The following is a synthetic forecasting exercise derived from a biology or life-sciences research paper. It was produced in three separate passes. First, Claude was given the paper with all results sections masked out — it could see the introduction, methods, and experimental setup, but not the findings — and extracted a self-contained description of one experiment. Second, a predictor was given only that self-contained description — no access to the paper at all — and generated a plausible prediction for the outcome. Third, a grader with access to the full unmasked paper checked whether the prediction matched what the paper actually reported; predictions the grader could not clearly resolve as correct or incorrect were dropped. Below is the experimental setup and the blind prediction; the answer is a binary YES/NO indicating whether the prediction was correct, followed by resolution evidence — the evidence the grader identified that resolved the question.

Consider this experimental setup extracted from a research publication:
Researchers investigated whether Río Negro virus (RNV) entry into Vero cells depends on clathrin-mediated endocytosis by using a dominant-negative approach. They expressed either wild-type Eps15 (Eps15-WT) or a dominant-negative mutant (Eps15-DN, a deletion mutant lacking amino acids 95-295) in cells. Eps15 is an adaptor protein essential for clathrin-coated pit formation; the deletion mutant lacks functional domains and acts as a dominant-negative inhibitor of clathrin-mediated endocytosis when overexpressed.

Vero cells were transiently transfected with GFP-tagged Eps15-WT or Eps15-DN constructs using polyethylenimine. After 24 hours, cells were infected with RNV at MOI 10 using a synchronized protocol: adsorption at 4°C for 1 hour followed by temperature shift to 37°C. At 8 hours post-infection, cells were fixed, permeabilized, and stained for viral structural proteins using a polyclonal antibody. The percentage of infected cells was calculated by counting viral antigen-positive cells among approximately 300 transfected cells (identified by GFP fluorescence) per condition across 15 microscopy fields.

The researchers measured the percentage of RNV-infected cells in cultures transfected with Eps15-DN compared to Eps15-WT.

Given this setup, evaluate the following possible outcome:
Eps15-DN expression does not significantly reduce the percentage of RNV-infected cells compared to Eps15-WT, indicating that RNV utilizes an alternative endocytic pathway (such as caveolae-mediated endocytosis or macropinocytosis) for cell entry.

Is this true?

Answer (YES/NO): NO